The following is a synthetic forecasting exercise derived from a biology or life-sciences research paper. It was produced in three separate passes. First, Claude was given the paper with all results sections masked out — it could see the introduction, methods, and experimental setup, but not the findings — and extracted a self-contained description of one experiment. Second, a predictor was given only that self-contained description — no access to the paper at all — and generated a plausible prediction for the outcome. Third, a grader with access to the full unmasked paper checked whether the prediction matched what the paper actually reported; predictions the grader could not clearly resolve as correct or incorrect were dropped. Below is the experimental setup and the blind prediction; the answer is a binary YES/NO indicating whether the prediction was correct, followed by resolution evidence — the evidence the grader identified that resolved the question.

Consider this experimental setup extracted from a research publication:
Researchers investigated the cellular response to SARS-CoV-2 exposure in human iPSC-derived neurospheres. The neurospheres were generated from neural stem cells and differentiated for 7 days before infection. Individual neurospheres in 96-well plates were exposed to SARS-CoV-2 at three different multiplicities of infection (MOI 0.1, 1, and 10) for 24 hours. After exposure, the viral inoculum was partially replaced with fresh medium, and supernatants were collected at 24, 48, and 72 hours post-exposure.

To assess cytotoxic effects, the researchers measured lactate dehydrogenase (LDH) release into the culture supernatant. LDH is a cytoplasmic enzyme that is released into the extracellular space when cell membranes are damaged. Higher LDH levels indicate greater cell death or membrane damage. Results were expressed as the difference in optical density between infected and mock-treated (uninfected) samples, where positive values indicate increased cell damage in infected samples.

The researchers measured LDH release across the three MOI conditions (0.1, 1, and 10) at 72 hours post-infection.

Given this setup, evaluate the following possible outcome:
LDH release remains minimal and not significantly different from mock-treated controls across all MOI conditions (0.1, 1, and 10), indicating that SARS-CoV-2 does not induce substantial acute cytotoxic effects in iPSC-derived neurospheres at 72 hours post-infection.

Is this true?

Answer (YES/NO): NO